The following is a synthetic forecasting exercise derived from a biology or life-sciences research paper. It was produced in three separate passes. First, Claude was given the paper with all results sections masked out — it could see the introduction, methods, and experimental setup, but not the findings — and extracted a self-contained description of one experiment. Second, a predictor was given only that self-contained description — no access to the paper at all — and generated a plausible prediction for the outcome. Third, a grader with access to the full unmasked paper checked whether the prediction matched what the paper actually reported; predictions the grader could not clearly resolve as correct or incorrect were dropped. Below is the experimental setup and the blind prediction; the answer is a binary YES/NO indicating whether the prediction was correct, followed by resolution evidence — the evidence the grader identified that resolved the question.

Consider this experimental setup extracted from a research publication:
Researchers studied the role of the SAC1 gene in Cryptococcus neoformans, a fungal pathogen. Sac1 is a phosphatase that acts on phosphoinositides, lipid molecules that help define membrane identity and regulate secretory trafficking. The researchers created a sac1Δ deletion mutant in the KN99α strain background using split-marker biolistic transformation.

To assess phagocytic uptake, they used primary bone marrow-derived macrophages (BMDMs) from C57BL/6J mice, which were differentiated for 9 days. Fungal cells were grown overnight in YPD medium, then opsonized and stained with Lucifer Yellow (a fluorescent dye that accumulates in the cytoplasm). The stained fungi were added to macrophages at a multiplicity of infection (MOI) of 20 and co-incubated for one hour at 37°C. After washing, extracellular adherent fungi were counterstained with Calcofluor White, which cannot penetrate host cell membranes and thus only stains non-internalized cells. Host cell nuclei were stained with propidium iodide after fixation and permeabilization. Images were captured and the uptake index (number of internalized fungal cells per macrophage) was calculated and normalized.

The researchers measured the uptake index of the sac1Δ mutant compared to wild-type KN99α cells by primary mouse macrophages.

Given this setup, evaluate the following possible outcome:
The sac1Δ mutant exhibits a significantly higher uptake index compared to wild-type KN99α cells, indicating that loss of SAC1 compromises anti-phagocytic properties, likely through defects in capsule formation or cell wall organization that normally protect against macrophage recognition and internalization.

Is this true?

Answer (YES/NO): YES